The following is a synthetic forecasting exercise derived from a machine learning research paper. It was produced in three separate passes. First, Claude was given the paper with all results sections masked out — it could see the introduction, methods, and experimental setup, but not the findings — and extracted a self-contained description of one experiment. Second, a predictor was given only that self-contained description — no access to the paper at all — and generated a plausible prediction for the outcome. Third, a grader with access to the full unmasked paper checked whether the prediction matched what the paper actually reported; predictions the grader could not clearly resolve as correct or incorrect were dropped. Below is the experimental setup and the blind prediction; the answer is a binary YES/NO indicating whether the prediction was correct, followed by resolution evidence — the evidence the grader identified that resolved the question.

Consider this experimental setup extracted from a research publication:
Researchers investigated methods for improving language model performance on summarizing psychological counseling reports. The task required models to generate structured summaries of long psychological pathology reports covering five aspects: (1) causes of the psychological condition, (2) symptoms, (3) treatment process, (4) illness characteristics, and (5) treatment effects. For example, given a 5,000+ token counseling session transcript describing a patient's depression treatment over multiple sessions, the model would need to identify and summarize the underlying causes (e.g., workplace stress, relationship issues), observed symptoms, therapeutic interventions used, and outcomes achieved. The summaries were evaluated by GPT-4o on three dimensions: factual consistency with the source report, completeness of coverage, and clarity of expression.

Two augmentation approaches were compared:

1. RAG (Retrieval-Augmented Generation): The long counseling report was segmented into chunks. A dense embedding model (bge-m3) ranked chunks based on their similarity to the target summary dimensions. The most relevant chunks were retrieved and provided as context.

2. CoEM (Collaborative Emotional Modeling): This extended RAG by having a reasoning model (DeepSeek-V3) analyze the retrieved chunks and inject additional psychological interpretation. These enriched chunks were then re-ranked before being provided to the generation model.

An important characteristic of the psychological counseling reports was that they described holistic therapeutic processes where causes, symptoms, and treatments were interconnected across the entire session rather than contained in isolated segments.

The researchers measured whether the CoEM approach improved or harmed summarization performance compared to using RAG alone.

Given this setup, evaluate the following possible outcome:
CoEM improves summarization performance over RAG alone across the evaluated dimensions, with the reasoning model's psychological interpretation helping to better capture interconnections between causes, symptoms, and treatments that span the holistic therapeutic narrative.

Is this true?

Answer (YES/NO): NO